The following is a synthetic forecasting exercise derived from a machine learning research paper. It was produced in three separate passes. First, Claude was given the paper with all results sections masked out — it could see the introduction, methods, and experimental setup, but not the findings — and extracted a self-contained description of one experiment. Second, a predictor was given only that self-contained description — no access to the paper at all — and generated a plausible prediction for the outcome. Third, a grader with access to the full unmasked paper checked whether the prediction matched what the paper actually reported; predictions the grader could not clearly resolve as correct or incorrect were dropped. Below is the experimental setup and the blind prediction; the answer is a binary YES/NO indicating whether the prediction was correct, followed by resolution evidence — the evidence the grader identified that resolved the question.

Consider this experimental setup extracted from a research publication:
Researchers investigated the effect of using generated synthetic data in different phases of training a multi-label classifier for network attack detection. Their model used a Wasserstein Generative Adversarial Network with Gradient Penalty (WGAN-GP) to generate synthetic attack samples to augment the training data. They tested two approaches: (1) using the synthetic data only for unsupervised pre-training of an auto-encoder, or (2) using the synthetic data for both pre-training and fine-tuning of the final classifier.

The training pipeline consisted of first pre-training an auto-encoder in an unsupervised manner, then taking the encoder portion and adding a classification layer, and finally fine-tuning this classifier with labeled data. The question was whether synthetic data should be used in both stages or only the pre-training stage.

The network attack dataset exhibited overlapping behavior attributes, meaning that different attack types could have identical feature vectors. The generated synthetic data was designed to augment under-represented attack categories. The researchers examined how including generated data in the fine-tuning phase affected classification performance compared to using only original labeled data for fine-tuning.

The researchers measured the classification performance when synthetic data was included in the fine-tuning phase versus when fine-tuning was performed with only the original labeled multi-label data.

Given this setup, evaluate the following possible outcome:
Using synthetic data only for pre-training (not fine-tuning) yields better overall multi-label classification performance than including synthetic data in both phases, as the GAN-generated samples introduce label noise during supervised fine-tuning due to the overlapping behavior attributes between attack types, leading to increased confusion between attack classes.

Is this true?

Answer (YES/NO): YES